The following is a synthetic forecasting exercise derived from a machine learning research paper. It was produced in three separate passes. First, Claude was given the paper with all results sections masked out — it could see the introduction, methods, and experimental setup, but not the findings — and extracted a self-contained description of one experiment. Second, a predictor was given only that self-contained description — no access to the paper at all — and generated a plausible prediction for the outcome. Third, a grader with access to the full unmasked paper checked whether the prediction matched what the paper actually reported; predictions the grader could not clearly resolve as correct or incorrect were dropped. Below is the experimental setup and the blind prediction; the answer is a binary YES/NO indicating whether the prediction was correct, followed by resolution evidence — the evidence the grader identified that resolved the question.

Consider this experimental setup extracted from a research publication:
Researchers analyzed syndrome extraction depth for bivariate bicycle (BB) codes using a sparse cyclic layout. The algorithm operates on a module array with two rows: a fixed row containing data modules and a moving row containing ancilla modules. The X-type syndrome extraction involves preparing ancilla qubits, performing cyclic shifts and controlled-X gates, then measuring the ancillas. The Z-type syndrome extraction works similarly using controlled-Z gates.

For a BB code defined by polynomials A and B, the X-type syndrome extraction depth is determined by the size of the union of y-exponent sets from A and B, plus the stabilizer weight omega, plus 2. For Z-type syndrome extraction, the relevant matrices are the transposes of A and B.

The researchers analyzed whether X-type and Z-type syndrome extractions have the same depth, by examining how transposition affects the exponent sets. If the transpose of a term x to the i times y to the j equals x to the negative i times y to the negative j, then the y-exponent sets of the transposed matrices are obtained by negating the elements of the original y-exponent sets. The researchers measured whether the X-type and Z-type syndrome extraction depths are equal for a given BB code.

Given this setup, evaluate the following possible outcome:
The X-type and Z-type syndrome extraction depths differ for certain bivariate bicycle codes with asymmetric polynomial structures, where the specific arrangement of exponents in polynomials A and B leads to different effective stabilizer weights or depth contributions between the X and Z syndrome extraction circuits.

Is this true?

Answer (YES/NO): NO